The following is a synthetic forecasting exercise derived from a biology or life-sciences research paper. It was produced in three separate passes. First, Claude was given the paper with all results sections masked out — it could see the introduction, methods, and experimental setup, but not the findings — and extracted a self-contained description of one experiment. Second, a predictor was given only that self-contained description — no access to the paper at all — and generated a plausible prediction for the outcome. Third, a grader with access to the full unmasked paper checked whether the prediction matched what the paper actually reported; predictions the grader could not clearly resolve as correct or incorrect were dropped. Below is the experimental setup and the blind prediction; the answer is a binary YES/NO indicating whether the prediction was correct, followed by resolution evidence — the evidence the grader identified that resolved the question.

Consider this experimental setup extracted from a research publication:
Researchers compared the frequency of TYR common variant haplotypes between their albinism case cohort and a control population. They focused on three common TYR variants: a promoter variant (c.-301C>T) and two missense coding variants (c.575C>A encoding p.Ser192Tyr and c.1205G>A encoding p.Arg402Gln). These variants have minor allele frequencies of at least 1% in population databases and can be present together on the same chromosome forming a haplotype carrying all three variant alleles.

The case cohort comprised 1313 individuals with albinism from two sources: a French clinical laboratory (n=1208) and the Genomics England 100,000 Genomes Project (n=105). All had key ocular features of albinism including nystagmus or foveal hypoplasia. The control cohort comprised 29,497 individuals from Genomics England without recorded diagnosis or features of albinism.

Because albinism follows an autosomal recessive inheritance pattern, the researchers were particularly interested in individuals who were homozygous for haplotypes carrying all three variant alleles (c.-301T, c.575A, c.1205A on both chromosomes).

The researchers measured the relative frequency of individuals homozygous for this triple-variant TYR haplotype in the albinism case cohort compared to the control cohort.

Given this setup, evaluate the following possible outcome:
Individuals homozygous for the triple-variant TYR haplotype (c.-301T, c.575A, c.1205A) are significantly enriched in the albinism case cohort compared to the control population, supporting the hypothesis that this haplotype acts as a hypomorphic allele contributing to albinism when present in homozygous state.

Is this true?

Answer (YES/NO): NO